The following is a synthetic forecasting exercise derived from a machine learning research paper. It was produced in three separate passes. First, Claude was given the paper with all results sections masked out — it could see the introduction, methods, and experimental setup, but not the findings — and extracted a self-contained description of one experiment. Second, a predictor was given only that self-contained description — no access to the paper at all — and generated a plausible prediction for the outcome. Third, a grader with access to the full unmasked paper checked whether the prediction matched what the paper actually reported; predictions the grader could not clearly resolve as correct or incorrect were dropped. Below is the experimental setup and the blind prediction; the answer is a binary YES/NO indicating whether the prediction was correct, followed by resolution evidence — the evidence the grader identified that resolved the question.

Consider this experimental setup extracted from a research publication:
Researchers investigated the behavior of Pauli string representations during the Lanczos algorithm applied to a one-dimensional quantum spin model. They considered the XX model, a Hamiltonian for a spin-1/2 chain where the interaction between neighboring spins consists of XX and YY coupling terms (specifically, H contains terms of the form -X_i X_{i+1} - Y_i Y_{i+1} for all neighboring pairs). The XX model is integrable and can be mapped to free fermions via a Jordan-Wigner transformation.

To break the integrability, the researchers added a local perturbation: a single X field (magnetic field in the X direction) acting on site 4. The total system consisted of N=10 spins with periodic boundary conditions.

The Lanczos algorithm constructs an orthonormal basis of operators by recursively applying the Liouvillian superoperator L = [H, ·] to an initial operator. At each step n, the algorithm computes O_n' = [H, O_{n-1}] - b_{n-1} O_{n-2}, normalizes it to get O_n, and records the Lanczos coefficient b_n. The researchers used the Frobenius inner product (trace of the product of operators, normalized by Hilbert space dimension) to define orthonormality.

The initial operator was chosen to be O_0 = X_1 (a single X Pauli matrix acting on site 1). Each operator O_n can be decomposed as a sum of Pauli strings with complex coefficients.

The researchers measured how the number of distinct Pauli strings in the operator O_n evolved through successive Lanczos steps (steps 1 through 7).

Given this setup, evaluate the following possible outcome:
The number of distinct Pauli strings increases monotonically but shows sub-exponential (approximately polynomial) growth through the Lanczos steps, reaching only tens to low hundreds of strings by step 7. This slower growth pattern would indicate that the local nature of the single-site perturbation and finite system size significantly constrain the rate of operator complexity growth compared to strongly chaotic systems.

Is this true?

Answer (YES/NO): NO